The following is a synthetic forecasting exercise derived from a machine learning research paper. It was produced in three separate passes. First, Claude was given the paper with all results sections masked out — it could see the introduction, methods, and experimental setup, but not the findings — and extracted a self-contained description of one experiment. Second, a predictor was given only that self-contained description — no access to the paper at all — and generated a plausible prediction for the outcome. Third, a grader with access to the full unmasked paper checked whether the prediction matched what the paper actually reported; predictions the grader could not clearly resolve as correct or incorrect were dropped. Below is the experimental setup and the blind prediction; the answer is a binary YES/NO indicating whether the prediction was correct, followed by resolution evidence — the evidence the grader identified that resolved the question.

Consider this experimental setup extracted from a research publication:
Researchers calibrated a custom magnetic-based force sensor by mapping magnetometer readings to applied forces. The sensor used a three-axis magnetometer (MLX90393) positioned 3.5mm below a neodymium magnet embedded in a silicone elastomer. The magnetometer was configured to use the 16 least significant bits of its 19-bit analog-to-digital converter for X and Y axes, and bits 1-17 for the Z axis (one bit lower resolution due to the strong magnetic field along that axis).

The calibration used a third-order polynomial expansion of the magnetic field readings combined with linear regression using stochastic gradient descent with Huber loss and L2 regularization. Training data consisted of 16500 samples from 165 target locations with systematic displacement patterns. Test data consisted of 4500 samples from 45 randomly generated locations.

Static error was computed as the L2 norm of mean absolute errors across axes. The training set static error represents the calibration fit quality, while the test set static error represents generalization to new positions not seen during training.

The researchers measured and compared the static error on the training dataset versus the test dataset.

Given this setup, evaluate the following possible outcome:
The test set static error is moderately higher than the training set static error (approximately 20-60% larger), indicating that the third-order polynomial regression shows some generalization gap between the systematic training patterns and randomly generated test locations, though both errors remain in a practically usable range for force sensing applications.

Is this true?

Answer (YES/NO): NO